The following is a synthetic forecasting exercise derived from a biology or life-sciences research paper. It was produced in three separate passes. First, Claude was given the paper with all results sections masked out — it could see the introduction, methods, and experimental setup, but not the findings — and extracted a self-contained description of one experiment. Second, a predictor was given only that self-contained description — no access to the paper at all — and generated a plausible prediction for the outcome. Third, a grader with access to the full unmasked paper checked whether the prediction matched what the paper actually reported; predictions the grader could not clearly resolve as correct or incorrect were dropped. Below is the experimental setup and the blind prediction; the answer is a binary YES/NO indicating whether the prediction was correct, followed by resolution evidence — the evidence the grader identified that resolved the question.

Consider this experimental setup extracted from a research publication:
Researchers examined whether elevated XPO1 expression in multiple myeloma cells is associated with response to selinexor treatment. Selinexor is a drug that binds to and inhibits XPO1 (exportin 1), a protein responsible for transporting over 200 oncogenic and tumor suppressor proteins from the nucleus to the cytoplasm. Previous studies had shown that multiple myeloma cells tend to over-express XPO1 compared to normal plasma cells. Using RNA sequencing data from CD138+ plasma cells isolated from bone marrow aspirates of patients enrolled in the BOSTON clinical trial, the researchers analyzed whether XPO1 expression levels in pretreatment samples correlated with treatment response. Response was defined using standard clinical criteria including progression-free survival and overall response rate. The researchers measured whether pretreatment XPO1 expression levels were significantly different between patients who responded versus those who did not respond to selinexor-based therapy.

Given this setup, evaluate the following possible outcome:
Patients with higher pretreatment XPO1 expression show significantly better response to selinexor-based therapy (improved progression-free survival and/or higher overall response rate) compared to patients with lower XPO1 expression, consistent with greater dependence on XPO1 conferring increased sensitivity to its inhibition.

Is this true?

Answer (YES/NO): NO